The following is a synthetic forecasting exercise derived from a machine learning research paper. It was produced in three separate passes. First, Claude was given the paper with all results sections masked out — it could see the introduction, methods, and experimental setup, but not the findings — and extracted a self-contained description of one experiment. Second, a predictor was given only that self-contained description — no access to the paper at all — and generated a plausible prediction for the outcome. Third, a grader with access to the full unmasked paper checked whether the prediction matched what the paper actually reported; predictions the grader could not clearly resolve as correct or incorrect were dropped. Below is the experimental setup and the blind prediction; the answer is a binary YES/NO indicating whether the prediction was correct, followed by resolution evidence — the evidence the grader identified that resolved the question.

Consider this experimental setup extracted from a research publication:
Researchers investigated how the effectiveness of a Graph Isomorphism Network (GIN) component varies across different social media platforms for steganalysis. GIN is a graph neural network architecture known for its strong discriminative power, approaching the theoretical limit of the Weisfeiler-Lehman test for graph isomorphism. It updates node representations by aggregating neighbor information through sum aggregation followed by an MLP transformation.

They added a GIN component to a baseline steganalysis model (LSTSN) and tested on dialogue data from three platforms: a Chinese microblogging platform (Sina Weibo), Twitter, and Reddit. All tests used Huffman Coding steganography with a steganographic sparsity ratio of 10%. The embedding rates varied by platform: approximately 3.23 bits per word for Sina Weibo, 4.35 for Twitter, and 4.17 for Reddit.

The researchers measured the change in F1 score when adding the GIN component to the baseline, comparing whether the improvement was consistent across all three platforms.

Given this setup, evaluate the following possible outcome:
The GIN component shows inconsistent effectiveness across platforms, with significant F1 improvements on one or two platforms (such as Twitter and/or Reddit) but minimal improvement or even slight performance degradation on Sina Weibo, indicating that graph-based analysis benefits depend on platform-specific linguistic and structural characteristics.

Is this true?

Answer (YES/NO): NO